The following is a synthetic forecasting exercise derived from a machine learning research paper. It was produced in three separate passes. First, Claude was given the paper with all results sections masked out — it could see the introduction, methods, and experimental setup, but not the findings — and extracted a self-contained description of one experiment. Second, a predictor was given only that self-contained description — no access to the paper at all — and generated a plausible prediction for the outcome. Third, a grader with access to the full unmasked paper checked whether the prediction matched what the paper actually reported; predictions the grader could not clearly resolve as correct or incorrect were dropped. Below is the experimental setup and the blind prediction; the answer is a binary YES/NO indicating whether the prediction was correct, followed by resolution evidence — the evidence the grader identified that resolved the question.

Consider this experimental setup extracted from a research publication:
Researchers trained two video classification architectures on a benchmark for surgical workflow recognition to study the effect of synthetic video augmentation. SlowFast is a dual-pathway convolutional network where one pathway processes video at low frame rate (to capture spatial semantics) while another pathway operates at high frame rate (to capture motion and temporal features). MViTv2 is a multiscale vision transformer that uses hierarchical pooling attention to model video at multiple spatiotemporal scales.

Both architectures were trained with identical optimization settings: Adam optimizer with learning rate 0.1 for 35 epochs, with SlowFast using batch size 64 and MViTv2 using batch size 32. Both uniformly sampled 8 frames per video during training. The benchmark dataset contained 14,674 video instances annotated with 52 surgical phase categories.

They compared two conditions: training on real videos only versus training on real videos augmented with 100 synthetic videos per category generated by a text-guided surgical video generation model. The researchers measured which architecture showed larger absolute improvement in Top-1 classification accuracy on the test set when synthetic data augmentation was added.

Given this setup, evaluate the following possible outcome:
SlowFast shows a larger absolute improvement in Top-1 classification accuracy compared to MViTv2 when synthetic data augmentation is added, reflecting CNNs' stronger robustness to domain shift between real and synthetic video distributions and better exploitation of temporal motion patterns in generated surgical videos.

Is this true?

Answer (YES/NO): NO